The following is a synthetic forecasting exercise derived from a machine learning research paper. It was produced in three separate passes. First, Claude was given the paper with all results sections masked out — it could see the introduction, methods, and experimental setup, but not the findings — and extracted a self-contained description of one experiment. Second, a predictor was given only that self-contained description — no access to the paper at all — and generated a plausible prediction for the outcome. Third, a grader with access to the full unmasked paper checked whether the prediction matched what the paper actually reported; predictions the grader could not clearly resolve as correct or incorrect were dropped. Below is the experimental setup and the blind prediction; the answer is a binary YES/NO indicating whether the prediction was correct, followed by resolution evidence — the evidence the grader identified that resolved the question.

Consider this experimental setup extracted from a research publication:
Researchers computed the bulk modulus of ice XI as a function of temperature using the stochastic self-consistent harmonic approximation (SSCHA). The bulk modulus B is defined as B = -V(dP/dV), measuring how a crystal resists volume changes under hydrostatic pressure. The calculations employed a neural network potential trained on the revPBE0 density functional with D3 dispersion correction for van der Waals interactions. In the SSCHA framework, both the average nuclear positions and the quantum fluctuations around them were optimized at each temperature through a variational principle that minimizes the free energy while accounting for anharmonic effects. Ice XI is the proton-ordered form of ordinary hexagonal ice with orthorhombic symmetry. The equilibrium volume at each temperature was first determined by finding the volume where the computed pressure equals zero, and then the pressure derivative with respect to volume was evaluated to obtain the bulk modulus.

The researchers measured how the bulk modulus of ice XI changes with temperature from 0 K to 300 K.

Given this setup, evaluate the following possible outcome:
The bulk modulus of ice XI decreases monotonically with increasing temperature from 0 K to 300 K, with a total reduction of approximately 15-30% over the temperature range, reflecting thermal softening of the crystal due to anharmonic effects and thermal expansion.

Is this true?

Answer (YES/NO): YES